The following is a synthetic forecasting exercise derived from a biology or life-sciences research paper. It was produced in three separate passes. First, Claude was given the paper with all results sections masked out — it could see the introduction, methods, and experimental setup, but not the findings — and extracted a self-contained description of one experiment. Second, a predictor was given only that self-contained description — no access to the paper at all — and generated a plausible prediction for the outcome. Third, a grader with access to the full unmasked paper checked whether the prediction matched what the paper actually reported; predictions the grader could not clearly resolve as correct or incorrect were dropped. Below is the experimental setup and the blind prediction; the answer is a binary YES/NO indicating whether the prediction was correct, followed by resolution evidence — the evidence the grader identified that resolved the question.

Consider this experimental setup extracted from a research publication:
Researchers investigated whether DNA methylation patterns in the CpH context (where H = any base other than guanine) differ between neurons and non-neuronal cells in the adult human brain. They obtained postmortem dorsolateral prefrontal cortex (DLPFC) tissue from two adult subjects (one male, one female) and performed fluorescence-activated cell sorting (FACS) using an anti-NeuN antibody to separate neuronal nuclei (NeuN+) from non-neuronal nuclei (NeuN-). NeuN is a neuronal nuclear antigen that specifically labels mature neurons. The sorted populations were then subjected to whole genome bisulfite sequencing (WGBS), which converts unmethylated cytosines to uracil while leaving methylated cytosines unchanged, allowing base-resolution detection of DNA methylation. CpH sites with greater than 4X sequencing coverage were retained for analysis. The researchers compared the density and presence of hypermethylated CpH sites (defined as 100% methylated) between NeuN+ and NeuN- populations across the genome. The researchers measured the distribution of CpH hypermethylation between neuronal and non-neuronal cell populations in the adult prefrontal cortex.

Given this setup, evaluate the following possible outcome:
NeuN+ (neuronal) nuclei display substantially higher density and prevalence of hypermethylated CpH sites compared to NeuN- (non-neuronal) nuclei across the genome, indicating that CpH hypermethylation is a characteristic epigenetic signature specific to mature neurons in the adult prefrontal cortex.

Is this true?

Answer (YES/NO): YES